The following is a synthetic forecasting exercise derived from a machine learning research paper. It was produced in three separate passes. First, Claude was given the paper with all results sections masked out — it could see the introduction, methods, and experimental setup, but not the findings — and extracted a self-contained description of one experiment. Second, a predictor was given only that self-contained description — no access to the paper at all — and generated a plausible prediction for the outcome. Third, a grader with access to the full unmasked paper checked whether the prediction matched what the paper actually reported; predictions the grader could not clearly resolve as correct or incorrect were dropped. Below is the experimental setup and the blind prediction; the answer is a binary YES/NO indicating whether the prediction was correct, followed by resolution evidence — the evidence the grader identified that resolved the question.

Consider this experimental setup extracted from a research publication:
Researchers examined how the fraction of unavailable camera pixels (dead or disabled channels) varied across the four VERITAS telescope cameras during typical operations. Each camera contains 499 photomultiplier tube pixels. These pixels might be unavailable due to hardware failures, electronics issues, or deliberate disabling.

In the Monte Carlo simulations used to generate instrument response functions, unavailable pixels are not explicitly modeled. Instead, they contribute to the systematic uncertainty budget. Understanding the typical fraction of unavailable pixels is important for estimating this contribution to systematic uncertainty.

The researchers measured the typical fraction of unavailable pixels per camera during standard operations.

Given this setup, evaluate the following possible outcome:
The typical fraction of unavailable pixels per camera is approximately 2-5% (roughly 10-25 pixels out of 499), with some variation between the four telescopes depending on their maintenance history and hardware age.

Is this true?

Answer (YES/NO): NO